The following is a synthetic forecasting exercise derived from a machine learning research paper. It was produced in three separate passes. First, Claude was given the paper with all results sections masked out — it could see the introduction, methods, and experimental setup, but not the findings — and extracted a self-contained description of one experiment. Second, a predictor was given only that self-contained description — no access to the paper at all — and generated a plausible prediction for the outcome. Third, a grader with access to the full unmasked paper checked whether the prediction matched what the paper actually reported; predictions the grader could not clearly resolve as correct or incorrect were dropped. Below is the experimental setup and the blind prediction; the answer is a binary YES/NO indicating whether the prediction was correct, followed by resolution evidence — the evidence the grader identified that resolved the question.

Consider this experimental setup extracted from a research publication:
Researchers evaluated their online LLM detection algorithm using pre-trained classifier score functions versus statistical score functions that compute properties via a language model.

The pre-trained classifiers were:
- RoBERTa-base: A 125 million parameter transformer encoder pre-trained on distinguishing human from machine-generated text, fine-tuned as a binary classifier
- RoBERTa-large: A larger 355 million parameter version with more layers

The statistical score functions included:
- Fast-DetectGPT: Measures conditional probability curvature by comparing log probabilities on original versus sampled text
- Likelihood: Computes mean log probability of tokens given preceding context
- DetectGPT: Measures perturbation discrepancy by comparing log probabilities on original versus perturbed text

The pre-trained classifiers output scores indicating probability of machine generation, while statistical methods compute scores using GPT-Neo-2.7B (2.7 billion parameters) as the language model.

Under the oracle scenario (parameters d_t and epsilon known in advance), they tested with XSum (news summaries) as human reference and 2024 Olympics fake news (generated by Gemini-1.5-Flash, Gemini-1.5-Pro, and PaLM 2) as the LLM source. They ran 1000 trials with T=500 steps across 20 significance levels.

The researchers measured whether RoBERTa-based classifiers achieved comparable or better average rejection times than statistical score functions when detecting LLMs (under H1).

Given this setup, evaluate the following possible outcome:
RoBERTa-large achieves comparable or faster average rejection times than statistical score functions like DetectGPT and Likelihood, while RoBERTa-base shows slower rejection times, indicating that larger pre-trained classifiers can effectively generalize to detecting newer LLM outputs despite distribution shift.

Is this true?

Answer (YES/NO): NO